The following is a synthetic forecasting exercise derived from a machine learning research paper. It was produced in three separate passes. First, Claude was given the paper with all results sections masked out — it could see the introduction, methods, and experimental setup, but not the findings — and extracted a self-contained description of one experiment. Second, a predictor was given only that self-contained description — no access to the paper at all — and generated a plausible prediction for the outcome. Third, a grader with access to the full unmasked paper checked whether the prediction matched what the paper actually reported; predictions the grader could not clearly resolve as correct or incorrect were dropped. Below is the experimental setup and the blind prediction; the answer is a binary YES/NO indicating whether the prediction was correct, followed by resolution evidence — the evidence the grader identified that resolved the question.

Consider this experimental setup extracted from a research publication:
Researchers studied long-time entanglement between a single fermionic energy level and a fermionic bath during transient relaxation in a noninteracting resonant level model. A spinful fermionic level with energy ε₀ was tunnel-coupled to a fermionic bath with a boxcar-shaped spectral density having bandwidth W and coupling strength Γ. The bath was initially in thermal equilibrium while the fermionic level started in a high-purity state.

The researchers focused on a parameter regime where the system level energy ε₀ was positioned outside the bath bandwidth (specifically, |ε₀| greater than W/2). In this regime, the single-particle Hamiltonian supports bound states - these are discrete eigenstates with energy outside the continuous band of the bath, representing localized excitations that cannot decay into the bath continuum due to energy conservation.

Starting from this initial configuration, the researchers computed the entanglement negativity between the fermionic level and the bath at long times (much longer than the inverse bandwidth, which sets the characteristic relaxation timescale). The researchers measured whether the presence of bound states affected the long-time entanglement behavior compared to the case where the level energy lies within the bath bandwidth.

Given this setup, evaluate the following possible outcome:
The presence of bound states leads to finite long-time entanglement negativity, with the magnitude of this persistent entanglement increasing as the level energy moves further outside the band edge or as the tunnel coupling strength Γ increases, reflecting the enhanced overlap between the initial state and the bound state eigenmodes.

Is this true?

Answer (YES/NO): NO